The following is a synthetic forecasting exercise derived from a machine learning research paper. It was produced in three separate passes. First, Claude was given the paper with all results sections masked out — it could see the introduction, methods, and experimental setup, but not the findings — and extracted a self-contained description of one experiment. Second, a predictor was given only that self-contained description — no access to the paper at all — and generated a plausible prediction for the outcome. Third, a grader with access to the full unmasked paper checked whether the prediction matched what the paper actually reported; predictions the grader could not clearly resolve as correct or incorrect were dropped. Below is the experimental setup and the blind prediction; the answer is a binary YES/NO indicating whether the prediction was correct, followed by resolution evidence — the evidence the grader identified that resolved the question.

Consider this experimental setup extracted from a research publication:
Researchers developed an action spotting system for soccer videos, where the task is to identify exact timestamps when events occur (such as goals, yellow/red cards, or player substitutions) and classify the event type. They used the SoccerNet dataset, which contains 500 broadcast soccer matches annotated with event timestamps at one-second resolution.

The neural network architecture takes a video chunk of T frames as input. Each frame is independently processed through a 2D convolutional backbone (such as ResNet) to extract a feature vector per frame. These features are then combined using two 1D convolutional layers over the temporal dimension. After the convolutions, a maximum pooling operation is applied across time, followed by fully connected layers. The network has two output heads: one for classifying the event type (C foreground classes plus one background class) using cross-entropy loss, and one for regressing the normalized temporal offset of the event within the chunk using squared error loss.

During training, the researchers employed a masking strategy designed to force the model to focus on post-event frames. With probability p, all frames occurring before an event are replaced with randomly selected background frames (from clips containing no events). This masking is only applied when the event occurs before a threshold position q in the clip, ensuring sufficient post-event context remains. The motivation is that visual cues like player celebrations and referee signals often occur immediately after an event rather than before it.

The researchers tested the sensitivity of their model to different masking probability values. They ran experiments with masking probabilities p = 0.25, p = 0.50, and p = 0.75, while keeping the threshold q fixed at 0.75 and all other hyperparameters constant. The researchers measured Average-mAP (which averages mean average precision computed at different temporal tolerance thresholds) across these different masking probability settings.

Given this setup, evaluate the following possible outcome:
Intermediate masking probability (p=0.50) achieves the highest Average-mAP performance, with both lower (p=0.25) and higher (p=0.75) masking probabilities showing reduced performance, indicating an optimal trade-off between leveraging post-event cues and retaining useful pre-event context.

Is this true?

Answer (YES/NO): NO